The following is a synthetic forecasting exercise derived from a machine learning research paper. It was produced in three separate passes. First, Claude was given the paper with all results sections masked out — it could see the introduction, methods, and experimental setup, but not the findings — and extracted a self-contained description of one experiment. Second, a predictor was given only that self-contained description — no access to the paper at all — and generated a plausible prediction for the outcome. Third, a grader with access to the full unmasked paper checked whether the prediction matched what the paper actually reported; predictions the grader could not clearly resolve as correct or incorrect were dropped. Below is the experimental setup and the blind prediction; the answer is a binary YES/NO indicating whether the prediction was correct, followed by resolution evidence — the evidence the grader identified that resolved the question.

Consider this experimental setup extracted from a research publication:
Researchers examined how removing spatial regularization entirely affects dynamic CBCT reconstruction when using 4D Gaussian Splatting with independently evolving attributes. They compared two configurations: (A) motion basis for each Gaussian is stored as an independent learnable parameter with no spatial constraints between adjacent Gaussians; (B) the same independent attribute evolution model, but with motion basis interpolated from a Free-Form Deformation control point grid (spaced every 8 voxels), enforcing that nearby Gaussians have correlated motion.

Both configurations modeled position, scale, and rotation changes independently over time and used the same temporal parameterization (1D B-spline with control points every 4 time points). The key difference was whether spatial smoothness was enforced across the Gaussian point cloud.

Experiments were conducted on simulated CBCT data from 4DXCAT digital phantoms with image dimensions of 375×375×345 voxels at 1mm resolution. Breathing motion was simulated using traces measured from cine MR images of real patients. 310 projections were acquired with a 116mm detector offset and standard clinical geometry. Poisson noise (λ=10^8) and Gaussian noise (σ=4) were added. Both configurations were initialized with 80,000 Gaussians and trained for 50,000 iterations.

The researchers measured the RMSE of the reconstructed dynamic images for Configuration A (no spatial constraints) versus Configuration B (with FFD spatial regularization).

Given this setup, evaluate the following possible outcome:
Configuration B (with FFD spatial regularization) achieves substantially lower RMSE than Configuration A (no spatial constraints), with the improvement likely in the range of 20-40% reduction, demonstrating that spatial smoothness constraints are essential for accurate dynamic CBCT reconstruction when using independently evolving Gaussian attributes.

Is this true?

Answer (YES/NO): NO